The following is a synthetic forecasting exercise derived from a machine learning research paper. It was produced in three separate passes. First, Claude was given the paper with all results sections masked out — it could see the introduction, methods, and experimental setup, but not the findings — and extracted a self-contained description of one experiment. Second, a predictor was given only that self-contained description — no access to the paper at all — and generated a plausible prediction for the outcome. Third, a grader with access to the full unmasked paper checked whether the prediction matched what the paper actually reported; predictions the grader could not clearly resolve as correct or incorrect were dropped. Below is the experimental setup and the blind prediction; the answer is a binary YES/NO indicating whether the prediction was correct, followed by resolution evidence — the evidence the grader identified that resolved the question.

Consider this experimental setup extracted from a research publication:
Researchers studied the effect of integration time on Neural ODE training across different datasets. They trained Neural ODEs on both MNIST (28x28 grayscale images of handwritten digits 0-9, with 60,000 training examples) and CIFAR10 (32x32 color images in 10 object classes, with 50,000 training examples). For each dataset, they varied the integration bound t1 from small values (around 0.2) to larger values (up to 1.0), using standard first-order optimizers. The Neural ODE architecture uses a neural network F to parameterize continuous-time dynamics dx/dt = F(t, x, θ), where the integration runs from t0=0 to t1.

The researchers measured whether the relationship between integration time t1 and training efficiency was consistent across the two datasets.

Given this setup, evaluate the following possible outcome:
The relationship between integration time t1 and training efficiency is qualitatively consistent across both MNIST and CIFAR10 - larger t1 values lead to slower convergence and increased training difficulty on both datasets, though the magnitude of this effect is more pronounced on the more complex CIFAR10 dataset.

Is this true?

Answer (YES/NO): NO